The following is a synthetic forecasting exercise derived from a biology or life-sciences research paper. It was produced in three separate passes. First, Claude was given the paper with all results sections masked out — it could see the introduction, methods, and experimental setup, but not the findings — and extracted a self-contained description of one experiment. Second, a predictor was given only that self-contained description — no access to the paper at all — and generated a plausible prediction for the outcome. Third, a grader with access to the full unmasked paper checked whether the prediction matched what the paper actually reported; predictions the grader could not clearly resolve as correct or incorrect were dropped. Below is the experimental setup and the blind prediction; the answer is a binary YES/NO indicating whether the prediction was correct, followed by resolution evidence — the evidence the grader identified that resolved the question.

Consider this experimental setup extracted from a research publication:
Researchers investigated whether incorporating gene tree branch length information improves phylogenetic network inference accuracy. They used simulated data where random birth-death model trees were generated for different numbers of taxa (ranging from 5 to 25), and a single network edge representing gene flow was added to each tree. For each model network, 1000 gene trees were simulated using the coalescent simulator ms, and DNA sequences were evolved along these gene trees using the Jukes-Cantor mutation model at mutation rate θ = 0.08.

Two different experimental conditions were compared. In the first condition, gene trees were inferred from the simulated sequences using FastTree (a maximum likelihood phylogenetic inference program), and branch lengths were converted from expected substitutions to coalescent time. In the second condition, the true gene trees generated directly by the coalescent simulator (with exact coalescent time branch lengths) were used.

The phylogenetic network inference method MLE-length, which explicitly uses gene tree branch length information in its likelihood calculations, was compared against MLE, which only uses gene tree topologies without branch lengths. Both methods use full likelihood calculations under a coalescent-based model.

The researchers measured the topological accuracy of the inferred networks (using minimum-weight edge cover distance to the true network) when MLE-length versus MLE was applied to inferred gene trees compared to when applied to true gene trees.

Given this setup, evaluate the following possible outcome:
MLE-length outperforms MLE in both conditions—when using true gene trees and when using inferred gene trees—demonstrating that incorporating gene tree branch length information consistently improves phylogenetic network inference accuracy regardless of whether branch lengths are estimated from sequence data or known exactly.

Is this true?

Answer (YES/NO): NO